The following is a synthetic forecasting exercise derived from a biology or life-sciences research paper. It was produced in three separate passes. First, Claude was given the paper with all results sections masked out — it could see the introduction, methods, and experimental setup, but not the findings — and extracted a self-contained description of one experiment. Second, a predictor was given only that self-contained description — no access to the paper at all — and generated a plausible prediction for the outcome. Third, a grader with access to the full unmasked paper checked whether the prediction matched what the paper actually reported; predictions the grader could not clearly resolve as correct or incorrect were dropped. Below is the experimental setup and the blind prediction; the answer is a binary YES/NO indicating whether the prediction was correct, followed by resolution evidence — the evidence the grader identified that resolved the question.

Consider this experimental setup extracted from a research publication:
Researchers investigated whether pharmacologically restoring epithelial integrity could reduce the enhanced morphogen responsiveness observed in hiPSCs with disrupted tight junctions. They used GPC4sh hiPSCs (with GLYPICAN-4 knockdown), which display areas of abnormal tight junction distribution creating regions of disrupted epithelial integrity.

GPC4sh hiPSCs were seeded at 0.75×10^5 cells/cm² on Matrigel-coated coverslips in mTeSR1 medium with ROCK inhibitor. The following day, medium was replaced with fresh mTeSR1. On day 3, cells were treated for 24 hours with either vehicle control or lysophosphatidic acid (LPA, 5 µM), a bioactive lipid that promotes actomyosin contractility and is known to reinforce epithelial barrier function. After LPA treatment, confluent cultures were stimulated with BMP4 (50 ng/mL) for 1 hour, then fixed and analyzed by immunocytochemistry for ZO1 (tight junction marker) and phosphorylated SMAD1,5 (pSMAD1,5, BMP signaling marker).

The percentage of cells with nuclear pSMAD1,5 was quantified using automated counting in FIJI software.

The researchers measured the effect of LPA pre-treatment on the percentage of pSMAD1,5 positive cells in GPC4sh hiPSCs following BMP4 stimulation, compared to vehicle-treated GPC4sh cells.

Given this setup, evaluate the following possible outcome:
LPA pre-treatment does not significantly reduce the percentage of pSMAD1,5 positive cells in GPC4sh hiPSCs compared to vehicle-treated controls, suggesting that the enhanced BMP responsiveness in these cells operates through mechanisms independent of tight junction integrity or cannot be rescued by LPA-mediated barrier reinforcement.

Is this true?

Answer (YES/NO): NO